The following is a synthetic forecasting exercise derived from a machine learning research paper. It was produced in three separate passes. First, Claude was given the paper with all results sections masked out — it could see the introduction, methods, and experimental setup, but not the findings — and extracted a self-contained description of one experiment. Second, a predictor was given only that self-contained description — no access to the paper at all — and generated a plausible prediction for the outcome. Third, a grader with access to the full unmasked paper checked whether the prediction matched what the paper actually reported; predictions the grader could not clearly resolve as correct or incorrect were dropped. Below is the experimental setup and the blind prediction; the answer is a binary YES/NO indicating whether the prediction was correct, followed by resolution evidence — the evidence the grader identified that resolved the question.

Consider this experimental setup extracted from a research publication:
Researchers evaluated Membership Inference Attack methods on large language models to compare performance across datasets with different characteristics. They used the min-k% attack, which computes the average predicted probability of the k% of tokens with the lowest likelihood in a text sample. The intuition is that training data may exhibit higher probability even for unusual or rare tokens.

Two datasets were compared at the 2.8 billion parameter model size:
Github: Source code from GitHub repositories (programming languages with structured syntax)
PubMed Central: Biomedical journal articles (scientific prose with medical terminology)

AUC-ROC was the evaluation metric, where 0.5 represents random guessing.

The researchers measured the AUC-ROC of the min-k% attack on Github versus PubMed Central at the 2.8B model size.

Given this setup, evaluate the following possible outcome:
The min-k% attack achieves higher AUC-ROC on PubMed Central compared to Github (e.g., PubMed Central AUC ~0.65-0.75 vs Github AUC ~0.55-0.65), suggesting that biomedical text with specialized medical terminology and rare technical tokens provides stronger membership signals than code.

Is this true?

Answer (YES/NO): NO